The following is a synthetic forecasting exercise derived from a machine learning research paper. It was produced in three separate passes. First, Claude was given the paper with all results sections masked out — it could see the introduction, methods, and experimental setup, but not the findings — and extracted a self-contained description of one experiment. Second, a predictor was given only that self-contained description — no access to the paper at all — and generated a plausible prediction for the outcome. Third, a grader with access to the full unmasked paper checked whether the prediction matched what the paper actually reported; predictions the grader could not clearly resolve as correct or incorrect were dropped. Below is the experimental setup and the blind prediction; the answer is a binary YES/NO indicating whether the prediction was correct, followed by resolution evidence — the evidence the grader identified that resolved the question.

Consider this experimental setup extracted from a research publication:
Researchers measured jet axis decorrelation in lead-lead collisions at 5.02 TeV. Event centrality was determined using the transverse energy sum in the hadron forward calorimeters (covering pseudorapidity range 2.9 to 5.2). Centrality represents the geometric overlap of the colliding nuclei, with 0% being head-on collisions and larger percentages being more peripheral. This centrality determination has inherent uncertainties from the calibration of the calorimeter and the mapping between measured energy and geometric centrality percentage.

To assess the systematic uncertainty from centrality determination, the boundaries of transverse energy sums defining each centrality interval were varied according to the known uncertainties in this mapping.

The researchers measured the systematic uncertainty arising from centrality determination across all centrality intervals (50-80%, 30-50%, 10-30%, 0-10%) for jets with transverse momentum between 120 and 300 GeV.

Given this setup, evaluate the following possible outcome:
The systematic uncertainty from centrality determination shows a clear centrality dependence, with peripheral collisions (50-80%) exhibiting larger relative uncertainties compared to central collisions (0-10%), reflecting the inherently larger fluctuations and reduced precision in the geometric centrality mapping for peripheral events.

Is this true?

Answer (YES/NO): YES